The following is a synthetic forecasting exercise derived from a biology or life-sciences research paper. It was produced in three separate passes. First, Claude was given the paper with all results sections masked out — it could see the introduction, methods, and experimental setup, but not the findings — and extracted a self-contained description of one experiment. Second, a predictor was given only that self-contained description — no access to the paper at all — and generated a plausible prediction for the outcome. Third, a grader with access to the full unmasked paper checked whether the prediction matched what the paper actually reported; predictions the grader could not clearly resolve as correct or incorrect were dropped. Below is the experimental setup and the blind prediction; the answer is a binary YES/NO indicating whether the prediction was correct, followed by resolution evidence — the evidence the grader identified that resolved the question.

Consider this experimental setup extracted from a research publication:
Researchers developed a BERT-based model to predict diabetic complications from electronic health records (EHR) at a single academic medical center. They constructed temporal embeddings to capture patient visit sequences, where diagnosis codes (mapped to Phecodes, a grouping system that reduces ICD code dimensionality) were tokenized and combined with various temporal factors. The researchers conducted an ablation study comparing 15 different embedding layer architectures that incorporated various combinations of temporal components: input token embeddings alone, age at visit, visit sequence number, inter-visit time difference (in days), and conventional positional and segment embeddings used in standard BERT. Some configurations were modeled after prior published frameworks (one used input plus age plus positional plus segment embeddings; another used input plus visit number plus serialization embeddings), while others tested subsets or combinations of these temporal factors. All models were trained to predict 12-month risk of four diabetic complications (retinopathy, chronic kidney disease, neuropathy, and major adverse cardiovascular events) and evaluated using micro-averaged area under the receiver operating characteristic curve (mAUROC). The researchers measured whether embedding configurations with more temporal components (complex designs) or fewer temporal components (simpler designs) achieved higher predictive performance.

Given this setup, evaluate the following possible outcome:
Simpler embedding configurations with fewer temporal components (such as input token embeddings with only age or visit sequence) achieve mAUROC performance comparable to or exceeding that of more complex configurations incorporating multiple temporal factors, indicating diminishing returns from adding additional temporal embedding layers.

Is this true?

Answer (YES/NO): YES